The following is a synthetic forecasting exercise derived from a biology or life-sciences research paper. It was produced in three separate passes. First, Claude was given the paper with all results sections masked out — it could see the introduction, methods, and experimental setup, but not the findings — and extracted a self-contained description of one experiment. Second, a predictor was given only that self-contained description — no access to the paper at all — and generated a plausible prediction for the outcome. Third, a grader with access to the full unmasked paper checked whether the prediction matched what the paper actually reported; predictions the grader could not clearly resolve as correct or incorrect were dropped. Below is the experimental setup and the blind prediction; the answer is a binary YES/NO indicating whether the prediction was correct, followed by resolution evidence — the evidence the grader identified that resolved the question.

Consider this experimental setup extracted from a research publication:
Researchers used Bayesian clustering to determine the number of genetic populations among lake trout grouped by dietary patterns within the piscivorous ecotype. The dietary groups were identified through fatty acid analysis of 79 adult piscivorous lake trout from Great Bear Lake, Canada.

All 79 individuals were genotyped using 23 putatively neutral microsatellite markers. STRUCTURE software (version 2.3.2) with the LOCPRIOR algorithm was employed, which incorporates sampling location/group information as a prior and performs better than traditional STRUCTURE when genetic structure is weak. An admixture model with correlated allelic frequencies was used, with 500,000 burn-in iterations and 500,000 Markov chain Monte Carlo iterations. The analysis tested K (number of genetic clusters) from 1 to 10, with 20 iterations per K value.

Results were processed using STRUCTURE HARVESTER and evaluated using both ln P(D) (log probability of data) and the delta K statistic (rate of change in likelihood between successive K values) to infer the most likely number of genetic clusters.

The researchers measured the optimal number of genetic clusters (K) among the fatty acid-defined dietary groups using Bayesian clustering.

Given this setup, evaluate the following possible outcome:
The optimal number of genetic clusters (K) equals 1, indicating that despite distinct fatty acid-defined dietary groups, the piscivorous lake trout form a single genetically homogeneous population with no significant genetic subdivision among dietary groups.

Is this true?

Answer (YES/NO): NO